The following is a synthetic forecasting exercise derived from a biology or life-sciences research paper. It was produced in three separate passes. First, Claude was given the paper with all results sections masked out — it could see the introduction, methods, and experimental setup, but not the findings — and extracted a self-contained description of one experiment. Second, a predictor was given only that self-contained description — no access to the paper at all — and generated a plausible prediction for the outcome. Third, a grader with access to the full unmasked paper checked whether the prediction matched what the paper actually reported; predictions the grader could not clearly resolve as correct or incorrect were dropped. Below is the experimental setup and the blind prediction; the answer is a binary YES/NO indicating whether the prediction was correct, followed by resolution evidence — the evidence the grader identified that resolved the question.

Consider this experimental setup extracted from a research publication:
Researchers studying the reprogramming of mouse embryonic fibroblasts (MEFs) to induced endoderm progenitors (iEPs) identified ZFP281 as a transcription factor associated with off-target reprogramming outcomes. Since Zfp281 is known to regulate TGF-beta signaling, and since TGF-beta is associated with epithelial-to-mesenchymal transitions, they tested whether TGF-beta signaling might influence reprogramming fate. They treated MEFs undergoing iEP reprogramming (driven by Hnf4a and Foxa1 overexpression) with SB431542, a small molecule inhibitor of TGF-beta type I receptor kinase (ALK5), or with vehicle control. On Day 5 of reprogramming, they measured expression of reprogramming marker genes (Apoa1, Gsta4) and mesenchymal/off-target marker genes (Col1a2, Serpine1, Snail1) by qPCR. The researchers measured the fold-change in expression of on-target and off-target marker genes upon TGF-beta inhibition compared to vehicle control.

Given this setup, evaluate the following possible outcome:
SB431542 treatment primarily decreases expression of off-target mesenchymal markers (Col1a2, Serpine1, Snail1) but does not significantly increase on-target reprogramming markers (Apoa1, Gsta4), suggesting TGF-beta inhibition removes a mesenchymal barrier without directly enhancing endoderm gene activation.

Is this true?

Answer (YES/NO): NO